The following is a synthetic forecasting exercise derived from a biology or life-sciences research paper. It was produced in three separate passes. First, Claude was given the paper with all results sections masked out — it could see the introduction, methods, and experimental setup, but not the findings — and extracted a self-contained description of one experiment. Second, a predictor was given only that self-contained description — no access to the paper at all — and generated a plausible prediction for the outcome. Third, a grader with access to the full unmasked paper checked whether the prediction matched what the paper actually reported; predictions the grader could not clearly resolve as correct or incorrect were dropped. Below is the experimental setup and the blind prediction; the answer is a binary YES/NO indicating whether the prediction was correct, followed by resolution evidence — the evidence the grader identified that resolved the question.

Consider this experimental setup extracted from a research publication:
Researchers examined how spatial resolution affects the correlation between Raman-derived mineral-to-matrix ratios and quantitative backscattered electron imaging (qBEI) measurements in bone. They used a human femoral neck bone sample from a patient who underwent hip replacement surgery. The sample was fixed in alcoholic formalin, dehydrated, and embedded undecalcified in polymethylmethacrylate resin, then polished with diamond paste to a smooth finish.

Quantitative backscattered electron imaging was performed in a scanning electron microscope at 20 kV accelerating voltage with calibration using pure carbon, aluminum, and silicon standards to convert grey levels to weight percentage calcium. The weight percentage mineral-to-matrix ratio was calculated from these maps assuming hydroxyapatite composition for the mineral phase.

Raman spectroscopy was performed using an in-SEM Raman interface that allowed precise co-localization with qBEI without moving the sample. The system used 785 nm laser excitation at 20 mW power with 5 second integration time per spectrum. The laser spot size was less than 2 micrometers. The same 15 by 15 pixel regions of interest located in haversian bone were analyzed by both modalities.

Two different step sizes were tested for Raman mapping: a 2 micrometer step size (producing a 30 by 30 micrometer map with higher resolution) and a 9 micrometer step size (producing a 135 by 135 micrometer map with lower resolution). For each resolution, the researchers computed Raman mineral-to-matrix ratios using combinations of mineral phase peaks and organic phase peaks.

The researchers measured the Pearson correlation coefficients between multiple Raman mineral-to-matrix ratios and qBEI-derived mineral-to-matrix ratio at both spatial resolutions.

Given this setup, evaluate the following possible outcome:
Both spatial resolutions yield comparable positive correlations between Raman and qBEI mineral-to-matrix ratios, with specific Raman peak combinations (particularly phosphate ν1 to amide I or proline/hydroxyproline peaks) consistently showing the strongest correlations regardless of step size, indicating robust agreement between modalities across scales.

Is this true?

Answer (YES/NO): NO